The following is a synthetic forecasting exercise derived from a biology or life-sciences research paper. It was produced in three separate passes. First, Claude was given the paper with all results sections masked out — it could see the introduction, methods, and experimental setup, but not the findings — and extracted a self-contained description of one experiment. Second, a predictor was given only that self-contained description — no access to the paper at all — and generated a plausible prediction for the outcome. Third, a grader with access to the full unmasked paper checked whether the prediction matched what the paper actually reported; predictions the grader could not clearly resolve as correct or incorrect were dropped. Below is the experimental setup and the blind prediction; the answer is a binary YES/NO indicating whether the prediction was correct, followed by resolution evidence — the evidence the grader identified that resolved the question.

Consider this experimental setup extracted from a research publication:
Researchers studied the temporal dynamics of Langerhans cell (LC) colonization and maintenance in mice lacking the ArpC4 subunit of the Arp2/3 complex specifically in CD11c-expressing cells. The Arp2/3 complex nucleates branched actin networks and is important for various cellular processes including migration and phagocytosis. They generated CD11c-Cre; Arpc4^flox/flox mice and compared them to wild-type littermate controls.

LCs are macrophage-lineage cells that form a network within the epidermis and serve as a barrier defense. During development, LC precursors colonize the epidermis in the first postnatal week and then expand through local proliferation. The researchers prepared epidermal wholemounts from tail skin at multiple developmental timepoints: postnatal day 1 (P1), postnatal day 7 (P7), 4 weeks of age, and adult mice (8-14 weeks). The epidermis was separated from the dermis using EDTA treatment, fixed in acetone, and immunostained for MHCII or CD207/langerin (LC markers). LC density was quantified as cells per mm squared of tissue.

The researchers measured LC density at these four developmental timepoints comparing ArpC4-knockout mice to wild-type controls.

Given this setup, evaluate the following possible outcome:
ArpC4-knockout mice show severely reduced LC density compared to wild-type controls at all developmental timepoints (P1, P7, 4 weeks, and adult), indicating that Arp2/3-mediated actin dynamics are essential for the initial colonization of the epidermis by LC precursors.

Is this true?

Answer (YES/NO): NO